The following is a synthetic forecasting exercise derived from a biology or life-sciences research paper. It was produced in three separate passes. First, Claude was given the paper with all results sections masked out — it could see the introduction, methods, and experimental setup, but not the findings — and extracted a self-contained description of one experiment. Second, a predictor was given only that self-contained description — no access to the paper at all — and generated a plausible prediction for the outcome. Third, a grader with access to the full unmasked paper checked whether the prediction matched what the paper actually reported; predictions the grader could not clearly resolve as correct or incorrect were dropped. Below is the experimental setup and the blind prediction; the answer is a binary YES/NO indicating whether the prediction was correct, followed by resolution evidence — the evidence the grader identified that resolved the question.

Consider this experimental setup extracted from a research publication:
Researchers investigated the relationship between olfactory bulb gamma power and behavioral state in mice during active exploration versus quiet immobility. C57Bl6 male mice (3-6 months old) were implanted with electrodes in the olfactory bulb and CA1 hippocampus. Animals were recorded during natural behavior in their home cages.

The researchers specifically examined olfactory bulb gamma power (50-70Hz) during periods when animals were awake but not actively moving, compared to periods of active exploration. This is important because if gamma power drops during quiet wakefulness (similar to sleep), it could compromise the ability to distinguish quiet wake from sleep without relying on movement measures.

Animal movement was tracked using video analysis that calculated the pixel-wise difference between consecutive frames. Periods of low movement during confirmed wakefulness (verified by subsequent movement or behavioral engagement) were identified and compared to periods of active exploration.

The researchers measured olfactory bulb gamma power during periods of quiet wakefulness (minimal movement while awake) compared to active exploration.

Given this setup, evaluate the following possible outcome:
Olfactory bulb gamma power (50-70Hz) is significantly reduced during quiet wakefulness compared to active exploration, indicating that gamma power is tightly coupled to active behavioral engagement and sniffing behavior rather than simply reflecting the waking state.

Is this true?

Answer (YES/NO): NO